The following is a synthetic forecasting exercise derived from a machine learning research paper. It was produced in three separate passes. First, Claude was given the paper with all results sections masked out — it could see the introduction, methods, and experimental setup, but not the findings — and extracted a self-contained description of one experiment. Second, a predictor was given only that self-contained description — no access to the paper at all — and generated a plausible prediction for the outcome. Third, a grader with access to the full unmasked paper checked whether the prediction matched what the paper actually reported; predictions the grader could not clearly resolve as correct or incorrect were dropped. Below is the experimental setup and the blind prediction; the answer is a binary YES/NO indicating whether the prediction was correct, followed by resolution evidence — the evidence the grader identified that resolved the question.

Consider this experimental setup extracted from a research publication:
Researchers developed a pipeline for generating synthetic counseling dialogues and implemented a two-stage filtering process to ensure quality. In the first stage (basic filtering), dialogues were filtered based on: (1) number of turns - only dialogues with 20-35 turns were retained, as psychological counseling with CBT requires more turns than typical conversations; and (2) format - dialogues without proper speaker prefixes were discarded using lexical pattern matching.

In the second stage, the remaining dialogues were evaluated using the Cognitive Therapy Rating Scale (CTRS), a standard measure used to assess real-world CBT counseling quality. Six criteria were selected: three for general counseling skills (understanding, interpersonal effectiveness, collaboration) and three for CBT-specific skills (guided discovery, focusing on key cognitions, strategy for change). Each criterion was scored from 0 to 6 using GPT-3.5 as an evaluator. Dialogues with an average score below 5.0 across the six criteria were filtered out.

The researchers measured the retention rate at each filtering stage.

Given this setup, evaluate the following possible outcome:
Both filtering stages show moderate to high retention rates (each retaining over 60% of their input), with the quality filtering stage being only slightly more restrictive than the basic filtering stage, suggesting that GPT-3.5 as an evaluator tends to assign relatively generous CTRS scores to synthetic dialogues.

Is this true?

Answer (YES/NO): NO